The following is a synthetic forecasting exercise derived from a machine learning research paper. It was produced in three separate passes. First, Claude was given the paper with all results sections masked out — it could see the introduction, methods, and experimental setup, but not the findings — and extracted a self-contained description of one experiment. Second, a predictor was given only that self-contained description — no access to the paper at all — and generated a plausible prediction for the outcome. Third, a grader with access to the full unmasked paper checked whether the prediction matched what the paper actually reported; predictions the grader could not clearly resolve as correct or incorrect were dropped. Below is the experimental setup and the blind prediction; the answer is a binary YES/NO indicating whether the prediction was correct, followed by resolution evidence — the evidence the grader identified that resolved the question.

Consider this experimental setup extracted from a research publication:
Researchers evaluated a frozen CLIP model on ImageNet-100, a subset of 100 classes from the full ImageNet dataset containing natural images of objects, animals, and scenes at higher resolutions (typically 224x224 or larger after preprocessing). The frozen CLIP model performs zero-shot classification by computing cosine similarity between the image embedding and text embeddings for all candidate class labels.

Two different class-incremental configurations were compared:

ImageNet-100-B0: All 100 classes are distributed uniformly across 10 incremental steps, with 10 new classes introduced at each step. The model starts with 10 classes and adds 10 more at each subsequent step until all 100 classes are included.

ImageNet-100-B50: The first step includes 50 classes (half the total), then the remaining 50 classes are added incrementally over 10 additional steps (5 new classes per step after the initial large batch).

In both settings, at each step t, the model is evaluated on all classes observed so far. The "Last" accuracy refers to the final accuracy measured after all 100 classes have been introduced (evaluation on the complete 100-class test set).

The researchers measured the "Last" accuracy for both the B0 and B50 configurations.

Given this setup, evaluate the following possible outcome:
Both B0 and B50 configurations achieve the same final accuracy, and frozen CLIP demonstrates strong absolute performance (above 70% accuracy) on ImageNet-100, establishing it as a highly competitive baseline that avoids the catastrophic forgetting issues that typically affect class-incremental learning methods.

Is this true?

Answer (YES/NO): YES